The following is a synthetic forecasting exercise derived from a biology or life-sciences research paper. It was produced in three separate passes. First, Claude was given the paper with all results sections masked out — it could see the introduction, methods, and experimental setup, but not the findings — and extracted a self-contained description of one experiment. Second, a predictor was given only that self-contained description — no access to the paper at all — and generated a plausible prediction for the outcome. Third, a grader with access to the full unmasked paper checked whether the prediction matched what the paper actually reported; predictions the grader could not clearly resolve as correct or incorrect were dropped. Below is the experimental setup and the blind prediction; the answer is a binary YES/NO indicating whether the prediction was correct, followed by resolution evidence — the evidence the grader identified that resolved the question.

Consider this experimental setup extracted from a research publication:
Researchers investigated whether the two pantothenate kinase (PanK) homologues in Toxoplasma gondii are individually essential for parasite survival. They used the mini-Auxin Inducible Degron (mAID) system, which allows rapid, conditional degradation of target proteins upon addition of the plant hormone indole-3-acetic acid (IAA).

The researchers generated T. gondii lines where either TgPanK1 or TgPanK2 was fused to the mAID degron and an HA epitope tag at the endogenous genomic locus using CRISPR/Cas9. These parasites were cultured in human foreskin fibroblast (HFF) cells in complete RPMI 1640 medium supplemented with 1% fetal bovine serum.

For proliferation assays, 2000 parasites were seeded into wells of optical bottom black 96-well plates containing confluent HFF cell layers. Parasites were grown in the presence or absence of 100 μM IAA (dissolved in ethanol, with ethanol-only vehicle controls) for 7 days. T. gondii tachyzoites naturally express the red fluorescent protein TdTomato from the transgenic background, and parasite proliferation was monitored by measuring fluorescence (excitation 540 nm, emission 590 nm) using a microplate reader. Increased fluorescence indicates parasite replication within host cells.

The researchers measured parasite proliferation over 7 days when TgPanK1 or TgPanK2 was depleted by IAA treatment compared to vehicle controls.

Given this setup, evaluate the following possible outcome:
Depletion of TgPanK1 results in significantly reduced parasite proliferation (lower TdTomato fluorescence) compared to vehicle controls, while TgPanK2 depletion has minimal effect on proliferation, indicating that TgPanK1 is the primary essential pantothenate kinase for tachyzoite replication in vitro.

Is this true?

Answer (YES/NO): NO